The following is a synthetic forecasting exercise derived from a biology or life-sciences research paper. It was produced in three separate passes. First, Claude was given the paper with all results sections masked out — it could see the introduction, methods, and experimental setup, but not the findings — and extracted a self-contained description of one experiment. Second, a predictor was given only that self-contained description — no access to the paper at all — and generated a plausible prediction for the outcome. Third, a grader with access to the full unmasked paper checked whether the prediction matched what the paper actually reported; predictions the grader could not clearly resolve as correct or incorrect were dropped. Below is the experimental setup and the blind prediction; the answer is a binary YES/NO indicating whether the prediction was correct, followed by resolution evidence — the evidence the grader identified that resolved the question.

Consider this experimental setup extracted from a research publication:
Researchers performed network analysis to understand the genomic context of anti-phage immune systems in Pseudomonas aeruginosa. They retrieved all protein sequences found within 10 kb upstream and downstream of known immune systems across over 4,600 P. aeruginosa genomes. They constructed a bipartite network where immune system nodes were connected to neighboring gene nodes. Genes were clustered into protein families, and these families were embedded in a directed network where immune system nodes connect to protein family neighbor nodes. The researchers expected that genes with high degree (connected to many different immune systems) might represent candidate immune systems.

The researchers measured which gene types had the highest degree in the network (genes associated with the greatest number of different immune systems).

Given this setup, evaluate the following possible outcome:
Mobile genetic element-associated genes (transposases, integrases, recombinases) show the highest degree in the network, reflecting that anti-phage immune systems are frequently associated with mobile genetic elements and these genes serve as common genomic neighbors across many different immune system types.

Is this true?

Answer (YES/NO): NO